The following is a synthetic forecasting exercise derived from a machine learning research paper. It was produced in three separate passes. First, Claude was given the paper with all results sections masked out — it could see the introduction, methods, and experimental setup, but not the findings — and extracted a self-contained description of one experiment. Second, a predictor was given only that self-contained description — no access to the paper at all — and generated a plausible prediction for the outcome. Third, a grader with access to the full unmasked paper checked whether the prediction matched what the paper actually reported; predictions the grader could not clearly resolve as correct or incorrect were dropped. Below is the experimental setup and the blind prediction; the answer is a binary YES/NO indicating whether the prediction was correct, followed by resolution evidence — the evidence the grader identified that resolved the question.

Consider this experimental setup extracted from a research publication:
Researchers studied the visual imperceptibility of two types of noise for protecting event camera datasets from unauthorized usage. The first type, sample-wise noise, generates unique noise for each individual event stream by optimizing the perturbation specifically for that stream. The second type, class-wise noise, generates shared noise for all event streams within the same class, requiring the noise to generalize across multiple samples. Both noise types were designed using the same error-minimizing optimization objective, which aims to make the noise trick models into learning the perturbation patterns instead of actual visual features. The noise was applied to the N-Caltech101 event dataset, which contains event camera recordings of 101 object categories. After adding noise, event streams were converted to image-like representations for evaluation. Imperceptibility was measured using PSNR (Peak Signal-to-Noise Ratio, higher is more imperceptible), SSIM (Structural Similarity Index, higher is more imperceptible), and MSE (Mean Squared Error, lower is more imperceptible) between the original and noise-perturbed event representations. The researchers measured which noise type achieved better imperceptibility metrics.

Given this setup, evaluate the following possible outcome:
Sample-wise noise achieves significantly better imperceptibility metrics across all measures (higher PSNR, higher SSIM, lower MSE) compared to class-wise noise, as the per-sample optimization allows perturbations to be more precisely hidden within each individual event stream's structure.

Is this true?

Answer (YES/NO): NO